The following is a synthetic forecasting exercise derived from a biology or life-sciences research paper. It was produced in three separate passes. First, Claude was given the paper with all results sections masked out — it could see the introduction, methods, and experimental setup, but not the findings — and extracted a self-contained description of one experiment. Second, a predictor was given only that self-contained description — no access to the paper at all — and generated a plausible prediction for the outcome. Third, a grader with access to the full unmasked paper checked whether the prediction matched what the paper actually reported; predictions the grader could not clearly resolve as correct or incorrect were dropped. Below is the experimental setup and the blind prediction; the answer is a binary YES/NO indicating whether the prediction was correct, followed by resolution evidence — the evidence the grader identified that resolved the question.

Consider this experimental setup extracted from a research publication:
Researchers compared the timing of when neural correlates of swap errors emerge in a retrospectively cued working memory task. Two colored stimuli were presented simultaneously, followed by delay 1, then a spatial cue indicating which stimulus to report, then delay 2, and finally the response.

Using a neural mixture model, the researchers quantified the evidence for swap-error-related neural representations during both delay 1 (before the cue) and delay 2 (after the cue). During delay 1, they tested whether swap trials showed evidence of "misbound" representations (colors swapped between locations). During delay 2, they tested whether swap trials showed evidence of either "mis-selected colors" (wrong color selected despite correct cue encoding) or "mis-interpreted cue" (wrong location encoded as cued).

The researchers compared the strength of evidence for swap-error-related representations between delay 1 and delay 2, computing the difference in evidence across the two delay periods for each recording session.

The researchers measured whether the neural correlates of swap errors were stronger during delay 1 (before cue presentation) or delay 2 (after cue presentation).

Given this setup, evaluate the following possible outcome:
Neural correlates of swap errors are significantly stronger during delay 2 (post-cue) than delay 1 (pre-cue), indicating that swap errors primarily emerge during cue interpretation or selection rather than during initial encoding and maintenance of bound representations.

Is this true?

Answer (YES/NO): YES